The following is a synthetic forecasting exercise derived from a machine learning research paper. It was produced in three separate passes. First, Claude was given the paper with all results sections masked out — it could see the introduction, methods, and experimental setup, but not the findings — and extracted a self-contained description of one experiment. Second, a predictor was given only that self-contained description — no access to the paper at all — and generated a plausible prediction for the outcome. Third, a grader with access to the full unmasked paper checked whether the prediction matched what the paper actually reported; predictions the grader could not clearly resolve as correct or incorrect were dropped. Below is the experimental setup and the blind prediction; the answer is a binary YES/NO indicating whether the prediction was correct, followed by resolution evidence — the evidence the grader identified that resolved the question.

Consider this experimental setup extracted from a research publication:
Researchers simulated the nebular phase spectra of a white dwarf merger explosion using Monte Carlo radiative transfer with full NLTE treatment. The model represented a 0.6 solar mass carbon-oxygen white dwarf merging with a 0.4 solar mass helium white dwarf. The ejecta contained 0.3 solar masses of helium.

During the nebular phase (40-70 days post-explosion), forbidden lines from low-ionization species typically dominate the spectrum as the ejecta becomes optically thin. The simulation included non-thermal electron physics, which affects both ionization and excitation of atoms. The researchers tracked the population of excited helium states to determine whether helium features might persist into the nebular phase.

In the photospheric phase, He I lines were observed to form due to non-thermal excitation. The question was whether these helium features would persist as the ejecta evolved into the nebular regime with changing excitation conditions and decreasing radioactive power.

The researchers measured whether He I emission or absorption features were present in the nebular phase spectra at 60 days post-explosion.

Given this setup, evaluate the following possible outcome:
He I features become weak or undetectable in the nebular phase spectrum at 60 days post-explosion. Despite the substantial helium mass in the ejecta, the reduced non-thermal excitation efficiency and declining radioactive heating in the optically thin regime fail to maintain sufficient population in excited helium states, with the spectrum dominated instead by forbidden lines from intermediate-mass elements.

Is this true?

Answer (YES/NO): NO